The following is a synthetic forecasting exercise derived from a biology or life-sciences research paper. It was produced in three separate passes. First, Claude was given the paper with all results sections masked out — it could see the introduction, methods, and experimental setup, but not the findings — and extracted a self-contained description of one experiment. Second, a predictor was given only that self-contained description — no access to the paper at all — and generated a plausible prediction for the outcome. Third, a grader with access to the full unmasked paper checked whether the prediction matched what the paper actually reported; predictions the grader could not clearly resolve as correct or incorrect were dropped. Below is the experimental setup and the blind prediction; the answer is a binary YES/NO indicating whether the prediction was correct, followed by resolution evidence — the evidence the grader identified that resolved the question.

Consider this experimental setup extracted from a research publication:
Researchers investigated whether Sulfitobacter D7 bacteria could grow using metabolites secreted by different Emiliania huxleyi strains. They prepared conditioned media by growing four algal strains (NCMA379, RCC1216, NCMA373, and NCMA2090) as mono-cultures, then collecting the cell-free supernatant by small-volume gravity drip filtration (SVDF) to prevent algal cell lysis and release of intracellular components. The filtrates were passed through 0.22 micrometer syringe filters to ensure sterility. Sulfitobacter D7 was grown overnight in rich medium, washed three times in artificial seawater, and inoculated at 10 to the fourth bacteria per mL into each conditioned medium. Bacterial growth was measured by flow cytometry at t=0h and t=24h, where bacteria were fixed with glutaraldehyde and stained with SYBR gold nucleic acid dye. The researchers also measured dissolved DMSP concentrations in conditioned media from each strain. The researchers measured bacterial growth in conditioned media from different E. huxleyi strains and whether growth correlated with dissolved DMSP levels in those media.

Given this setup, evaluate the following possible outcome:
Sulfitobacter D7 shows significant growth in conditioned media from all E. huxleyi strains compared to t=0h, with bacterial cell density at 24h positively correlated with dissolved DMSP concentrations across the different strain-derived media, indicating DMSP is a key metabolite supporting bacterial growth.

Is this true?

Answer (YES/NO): YES